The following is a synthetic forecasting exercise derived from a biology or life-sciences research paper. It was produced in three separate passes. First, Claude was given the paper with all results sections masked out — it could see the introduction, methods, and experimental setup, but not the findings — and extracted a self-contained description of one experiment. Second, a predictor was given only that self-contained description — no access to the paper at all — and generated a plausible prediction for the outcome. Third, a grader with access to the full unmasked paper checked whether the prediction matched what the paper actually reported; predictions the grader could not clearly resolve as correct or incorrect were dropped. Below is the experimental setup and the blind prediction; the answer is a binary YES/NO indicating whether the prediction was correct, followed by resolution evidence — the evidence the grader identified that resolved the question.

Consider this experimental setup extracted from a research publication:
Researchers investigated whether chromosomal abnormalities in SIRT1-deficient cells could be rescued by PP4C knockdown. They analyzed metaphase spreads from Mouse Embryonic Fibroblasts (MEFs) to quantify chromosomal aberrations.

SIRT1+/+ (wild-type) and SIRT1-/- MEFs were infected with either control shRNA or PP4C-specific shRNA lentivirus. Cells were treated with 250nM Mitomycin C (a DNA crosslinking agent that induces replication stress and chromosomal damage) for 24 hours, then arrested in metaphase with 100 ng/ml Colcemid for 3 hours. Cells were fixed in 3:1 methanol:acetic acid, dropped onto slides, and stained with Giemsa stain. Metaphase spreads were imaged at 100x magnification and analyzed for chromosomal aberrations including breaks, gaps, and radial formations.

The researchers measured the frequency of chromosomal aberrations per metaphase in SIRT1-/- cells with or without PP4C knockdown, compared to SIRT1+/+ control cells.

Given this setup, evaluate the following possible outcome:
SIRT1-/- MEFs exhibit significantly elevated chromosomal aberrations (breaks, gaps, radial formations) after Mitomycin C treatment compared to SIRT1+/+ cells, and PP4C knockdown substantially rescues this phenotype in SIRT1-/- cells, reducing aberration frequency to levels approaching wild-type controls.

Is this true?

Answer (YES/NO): NO